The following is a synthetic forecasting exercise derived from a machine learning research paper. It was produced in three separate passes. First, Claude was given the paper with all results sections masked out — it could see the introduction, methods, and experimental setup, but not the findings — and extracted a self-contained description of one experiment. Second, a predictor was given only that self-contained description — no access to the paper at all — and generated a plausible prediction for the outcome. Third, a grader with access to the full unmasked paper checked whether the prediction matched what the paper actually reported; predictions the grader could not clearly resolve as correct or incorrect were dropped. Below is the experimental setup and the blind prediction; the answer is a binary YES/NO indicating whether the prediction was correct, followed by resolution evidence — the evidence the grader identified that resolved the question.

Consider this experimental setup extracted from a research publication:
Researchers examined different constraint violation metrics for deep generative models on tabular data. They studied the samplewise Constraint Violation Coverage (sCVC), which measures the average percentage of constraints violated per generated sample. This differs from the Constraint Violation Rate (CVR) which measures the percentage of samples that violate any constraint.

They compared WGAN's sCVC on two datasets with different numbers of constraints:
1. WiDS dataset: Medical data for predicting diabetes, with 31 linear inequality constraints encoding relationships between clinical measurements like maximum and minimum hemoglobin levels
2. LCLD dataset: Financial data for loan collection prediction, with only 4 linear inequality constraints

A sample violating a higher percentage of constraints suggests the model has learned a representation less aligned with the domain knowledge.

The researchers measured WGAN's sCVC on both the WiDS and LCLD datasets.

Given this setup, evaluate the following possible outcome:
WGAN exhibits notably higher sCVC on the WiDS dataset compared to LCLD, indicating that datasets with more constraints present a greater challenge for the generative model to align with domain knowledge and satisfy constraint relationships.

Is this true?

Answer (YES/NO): NO